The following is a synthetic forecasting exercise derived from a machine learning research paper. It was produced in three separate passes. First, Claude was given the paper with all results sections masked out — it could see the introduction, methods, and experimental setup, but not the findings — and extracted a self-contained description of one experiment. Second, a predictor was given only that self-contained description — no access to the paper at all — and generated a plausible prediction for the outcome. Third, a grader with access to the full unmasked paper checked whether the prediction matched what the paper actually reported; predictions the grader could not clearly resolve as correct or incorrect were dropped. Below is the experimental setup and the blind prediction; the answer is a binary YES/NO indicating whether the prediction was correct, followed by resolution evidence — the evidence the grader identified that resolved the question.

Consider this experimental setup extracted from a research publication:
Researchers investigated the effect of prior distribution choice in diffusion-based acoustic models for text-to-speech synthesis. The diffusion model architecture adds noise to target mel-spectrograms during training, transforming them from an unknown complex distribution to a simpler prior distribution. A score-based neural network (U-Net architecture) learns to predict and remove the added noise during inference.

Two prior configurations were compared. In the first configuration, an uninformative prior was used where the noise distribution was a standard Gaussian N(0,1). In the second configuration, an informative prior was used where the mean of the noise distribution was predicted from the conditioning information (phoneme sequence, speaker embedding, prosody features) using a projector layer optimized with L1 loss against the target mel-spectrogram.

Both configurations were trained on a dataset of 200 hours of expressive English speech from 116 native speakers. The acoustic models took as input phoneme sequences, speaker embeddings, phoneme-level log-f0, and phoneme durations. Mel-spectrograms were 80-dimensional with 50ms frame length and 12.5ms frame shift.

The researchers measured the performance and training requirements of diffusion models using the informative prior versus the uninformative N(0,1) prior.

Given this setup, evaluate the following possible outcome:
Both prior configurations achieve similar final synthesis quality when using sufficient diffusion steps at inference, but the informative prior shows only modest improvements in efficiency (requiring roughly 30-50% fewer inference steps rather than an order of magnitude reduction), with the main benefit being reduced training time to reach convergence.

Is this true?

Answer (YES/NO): NO